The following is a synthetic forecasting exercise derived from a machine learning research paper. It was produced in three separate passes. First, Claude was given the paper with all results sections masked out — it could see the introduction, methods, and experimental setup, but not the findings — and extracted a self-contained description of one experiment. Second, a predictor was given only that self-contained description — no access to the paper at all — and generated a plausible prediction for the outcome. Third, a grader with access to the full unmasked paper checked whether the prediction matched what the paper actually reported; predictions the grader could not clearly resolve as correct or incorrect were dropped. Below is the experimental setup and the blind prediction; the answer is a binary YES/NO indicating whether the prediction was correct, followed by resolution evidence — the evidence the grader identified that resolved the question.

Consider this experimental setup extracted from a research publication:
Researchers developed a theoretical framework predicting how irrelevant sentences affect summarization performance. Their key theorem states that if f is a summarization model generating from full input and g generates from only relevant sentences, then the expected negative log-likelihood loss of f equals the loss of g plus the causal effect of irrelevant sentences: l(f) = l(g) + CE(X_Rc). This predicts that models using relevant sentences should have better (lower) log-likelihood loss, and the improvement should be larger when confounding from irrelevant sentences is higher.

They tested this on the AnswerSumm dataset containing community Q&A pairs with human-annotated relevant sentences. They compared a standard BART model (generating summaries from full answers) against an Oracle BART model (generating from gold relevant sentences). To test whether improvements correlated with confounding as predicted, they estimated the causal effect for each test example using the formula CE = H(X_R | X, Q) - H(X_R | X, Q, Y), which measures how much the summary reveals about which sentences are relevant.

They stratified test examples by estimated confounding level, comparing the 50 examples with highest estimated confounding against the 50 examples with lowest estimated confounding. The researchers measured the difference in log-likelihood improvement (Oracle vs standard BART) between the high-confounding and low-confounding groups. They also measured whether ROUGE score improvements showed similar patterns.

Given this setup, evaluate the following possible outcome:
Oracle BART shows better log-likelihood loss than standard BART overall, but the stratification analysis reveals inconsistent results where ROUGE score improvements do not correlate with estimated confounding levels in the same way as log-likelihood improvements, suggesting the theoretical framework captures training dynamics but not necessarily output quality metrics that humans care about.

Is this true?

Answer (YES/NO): YES